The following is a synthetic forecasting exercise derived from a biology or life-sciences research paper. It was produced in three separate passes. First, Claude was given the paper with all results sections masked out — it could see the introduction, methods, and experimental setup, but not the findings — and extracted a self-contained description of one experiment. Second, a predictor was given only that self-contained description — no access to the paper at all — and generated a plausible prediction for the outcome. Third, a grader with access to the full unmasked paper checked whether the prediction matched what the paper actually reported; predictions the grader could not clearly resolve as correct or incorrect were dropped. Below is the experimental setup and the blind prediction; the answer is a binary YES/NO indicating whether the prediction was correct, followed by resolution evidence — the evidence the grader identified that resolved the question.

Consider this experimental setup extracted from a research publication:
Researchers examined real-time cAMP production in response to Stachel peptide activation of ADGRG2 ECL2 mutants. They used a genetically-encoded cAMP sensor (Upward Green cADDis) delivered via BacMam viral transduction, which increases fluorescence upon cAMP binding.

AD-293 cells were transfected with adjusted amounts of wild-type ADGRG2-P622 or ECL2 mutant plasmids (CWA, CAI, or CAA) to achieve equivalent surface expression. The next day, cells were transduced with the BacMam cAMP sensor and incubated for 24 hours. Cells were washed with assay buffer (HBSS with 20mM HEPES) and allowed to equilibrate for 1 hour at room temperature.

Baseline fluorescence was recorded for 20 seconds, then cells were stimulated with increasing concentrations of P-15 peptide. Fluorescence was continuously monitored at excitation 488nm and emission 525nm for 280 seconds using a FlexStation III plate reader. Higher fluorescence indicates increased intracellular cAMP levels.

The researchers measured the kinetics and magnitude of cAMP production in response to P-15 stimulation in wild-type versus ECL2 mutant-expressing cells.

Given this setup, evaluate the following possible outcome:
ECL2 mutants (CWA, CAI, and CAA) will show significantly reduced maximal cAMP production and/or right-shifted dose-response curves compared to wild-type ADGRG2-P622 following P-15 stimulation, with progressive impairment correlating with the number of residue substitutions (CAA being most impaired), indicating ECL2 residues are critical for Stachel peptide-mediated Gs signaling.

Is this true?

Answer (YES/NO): NO